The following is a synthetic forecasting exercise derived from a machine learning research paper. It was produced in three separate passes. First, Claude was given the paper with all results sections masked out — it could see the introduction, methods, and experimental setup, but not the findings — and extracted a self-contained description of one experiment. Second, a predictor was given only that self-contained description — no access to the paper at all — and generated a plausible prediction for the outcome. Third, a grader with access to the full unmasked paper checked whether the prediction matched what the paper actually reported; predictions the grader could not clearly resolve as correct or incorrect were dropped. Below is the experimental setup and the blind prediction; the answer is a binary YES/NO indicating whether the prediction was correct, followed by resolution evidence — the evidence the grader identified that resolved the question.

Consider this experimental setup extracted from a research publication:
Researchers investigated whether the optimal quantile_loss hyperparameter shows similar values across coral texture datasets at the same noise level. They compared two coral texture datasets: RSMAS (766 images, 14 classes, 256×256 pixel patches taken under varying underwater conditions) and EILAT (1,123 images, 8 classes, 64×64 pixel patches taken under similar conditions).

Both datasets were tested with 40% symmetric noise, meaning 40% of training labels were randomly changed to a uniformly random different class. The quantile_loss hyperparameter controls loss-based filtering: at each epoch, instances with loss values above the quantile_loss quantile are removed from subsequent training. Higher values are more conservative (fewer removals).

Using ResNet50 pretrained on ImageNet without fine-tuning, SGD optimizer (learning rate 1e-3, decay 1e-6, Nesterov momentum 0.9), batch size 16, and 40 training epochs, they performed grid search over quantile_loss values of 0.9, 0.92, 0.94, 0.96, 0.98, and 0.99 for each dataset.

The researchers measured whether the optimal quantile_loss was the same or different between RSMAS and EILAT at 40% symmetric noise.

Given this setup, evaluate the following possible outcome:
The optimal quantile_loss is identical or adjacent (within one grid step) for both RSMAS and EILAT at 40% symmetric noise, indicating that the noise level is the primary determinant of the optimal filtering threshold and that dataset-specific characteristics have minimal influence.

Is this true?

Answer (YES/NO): YES